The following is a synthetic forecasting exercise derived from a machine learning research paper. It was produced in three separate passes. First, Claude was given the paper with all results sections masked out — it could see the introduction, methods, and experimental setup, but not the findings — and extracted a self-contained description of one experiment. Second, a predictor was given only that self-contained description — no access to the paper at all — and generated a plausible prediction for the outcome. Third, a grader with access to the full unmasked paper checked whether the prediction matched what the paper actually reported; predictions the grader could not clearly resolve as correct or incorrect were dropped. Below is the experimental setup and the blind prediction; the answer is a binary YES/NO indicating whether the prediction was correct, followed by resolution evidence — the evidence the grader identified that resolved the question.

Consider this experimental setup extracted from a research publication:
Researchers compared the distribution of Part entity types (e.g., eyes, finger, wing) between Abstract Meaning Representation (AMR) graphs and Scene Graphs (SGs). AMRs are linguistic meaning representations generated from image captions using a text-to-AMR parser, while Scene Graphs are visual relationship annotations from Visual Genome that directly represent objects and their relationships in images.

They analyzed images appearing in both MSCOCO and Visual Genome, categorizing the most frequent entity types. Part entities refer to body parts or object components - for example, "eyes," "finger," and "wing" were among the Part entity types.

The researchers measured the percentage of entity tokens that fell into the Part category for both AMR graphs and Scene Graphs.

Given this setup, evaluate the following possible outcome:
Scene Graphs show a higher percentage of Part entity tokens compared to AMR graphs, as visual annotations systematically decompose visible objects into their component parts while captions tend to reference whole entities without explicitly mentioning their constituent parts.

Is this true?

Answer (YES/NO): YES